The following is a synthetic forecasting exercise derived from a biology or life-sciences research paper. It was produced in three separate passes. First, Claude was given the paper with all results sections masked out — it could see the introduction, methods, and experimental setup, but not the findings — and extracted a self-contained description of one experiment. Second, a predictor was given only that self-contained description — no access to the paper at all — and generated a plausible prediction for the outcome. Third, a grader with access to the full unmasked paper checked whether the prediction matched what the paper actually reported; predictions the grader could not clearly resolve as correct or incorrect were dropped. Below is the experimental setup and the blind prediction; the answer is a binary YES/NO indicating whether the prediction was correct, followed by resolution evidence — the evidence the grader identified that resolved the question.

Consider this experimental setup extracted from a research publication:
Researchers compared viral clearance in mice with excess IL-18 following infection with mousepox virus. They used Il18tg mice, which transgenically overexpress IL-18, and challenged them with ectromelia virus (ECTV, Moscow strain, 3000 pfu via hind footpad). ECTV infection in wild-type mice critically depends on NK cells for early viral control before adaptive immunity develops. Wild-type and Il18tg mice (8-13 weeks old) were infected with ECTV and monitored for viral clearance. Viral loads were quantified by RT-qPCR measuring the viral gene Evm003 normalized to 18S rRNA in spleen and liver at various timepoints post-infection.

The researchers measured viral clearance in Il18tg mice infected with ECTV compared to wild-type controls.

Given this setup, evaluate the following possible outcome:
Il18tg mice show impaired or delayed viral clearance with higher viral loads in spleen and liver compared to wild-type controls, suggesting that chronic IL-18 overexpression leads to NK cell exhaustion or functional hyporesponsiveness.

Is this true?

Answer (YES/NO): YES